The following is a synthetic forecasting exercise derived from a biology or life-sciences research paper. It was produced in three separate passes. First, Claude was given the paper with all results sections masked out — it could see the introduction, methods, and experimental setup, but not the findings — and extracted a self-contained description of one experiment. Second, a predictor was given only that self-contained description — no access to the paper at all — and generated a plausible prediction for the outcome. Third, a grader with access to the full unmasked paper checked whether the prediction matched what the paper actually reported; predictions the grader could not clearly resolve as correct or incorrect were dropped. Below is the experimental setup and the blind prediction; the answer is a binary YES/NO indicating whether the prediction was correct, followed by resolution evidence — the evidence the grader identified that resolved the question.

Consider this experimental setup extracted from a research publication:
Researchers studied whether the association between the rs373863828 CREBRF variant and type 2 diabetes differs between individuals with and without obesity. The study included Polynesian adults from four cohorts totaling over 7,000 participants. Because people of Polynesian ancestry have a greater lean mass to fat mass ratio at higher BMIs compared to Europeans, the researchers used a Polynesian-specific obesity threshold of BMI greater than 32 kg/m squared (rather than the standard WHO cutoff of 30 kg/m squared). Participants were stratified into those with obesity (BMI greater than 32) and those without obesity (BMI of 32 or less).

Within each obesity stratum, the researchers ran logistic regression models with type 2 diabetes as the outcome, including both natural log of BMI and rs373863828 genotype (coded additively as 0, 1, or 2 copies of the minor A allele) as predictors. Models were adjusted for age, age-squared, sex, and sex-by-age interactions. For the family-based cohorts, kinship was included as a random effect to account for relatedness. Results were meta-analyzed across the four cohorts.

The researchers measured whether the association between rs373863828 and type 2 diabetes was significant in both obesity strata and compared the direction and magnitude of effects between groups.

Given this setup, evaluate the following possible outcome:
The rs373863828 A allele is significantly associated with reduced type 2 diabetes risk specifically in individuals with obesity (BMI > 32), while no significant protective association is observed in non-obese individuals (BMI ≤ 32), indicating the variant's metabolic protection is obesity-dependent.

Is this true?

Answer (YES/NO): NO